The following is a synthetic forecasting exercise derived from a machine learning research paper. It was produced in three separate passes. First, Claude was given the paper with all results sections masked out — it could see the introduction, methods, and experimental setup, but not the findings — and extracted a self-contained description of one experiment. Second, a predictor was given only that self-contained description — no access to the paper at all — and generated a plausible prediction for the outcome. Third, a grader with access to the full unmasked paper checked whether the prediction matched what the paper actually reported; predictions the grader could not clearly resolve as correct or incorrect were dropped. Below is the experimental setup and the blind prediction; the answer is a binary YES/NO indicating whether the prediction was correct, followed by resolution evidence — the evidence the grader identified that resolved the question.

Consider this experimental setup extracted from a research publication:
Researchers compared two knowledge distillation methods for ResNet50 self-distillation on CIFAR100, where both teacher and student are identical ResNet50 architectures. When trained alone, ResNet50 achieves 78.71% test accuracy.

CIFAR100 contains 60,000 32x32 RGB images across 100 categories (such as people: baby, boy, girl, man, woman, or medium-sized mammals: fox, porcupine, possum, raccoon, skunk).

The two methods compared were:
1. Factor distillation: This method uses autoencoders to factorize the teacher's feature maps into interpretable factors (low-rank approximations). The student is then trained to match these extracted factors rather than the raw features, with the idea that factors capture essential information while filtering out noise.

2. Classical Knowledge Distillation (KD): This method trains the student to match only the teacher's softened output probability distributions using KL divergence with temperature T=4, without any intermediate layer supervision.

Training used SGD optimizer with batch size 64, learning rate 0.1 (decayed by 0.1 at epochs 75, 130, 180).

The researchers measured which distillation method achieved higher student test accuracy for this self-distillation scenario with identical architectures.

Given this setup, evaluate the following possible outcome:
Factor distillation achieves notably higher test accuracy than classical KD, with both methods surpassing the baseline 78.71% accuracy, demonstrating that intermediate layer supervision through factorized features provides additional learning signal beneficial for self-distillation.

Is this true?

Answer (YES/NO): NO